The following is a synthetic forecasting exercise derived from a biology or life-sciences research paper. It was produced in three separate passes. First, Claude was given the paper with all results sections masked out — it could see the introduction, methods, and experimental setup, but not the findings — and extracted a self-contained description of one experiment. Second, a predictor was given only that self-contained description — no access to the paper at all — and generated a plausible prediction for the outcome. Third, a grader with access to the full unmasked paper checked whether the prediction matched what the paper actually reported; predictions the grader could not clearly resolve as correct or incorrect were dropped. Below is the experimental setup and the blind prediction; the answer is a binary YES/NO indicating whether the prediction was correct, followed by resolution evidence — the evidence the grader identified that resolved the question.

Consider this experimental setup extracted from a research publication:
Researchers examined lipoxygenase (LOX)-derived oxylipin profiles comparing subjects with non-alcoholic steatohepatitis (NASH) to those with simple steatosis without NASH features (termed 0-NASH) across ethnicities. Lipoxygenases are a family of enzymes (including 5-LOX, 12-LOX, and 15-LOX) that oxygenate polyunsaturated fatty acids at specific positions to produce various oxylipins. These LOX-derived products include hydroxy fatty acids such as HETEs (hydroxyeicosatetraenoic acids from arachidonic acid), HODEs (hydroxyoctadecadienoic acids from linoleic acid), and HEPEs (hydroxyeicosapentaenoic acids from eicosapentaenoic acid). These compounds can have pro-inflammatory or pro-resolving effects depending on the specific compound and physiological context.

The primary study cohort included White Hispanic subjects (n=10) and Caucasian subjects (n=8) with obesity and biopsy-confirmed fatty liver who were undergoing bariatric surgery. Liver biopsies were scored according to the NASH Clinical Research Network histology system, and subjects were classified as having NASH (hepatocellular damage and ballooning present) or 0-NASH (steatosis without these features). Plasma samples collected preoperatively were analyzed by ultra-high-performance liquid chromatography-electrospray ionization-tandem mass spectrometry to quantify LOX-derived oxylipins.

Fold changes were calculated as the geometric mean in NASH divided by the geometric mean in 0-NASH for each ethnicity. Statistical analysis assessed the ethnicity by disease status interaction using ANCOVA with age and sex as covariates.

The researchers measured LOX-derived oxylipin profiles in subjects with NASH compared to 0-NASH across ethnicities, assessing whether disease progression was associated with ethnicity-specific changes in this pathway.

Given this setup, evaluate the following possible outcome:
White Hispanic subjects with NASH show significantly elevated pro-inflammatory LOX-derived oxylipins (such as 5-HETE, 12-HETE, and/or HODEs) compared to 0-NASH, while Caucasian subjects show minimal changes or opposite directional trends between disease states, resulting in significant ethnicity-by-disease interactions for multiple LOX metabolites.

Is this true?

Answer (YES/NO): NO